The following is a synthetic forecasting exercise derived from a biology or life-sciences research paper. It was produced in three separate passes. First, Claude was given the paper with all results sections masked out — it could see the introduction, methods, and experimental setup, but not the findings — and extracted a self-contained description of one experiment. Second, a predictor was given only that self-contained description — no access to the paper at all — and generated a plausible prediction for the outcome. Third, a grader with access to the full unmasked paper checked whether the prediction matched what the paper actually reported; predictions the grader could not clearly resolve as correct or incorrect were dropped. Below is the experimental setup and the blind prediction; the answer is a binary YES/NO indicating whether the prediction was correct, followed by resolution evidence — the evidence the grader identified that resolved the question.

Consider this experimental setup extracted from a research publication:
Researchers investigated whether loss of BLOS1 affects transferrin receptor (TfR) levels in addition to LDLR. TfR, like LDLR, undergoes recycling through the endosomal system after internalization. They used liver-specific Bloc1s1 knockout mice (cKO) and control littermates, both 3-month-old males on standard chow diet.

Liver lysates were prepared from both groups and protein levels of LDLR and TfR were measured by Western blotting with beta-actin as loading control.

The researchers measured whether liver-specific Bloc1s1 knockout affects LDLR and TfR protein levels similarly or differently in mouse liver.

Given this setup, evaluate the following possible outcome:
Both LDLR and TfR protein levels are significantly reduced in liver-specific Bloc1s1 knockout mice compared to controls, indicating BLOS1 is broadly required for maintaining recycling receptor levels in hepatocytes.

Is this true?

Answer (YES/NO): YES